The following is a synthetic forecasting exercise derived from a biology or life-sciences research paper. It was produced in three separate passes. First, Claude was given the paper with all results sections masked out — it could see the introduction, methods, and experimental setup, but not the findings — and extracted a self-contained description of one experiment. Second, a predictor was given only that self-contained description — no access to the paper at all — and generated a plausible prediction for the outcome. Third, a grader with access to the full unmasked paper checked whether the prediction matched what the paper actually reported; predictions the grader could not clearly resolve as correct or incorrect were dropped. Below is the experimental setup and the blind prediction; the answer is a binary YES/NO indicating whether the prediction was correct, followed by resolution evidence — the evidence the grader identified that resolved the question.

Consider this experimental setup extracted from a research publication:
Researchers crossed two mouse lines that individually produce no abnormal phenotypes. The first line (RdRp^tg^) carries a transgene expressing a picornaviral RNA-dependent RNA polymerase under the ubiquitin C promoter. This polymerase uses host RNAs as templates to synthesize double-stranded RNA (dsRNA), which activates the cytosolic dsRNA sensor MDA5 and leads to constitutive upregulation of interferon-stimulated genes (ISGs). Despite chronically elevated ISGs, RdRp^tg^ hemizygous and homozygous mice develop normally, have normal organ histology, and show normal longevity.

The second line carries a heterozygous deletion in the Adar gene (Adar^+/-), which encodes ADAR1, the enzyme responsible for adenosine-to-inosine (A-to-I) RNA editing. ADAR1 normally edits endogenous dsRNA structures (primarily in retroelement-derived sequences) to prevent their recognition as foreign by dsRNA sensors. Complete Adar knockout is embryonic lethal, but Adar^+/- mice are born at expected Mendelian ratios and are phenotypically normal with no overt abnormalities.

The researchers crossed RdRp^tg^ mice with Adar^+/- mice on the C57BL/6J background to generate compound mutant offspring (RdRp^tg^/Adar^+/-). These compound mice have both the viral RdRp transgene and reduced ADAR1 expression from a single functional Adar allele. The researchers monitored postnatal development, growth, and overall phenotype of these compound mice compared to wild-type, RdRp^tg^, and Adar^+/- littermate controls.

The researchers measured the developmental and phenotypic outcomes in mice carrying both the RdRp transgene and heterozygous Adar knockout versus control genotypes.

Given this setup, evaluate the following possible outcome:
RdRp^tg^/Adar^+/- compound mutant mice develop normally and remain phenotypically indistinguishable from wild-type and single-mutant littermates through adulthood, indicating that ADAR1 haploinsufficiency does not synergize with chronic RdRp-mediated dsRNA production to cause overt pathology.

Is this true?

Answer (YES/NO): NO